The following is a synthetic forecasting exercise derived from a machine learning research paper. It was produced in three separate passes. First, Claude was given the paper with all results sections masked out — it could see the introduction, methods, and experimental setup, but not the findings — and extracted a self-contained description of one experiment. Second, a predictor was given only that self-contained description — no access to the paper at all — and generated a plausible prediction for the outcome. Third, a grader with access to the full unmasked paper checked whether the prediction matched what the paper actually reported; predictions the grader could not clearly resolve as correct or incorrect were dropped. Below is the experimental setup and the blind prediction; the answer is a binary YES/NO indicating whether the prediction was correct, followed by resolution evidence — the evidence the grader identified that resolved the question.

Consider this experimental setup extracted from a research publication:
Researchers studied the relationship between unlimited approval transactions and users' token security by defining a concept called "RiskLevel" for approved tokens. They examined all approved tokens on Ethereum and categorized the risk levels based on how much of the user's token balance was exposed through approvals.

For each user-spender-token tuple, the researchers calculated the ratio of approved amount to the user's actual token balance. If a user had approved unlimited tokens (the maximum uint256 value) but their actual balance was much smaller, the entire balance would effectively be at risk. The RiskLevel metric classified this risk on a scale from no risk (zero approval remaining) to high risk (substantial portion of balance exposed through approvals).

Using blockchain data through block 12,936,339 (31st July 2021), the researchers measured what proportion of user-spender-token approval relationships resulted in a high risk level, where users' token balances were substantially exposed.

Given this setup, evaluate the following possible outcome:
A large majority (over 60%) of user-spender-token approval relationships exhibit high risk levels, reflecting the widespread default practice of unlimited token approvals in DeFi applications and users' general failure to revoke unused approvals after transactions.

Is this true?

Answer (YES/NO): NO